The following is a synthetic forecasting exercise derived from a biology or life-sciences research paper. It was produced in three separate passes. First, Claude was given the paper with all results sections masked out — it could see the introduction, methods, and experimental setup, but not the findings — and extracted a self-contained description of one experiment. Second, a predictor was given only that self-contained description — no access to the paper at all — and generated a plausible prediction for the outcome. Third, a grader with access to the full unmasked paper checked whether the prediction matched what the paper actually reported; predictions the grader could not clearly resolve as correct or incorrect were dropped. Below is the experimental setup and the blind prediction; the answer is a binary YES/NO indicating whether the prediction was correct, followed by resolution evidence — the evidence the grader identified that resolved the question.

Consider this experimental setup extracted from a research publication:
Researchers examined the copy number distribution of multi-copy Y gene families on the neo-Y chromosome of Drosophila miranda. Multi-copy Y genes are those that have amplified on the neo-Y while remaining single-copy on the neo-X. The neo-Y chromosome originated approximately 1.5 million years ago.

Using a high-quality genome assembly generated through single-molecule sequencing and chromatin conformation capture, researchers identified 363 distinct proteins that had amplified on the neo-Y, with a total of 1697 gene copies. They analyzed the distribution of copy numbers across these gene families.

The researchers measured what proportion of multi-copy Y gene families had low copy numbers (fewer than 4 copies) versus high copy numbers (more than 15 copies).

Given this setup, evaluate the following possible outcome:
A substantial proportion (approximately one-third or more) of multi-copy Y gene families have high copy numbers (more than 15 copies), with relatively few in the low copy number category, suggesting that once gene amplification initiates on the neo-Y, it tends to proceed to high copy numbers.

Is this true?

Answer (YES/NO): NO